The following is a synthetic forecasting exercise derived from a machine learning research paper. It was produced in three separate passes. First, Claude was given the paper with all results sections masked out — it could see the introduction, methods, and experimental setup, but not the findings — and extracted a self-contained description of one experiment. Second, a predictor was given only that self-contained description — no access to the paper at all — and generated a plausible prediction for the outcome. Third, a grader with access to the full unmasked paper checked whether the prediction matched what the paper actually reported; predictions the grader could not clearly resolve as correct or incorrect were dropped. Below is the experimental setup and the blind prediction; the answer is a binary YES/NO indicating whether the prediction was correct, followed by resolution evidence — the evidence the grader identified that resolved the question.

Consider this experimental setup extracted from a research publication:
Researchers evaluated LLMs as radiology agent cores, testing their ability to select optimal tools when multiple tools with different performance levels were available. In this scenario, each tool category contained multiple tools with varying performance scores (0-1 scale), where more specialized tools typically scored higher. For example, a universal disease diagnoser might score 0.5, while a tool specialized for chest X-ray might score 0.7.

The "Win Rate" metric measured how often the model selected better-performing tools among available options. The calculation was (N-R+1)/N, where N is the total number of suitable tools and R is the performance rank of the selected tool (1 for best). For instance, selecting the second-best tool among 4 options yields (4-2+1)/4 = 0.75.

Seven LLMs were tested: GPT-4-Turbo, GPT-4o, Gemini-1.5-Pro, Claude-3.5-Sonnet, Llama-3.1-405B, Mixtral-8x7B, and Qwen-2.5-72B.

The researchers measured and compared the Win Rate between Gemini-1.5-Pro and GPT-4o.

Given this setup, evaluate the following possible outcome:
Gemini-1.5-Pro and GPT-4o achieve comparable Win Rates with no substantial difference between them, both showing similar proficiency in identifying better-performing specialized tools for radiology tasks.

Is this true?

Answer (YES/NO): NO